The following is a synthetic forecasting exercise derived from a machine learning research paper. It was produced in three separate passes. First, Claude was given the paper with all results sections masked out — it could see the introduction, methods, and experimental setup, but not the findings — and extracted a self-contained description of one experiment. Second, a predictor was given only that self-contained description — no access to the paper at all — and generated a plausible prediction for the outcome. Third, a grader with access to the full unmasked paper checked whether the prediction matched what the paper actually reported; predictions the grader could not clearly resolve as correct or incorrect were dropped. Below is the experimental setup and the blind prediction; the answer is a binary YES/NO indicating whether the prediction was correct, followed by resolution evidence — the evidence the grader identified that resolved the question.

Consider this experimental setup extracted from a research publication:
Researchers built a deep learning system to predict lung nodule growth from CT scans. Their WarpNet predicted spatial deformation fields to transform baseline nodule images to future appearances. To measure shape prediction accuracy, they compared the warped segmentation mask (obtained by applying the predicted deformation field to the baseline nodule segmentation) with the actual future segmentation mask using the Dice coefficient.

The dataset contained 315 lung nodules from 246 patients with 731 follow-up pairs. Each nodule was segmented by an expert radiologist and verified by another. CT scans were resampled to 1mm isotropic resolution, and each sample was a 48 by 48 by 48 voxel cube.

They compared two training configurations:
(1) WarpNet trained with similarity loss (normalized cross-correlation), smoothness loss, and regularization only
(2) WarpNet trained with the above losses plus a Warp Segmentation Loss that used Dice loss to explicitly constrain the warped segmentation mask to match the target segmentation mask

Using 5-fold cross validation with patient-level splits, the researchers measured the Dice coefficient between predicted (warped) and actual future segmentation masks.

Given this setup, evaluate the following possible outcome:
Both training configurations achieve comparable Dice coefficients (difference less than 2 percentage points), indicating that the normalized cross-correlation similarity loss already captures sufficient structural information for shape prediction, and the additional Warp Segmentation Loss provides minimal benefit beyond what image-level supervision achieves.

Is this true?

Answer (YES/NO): NO